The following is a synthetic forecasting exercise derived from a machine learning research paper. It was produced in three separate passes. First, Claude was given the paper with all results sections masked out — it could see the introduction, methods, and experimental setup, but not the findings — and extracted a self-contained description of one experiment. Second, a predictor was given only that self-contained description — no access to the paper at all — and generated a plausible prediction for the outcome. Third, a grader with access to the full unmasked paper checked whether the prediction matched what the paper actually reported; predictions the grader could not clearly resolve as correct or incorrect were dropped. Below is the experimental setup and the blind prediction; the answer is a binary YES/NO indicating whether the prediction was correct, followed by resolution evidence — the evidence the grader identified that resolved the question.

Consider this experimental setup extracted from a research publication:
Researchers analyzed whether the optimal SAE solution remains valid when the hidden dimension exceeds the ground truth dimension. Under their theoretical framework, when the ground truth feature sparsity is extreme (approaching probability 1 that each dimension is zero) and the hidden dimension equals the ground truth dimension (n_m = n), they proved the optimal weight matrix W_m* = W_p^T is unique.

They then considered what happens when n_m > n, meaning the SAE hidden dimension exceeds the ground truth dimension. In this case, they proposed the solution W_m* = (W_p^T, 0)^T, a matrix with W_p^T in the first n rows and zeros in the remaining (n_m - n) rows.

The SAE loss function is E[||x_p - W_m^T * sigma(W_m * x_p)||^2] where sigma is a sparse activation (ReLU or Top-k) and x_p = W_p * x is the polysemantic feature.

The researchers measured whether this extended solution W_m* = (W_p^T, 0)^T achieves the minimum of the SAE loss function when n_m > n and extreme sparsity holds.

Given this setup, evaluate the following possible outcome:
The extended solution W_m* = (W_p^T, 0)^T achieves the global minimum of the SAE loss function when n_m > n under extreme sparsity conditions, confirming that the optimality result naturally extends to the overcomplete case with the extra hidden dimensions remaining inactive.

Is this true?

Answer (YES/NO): YES